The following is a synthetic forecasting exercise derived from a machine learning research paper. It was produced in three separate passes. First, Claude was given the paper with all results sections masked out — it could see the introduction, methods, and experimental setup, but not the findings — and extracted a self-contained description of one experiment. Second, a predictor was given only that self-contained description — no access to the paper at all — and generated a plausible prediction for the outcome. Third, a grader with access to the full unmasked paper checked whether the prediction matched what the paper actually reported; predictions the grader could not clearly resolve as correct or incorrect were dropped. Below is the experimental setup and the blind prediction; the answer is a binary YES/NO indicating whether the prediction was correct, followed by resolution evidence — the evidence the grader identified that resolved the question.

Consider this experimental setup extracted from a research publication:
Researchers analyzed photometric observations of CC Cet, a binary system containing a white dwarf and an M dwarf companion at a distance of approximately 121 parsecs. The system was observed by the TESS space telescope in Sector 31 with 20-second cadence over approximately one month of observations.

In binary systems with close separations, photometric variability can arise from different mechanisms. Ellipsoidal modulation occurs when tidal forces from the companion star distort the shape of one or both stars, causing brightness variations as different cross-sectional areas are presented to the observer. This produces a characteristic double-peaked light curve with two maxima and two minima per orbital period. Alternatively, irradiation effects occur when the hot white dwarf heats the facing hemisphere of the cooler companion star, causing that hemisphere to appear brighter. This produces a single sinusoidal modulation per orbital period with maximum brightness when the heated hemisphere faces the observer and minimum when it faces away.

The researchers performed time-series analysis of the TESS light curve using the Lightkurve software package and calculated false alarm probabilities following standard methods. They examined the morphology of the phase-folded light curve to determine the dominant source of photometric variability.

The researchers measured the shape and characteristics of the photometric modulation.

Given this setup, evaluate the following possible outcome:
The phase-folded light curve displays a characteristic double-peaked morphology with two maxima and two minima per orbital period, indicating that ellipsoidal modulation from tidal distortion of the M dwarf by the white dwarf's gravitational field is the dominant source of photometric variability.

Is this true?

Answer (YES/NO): NO